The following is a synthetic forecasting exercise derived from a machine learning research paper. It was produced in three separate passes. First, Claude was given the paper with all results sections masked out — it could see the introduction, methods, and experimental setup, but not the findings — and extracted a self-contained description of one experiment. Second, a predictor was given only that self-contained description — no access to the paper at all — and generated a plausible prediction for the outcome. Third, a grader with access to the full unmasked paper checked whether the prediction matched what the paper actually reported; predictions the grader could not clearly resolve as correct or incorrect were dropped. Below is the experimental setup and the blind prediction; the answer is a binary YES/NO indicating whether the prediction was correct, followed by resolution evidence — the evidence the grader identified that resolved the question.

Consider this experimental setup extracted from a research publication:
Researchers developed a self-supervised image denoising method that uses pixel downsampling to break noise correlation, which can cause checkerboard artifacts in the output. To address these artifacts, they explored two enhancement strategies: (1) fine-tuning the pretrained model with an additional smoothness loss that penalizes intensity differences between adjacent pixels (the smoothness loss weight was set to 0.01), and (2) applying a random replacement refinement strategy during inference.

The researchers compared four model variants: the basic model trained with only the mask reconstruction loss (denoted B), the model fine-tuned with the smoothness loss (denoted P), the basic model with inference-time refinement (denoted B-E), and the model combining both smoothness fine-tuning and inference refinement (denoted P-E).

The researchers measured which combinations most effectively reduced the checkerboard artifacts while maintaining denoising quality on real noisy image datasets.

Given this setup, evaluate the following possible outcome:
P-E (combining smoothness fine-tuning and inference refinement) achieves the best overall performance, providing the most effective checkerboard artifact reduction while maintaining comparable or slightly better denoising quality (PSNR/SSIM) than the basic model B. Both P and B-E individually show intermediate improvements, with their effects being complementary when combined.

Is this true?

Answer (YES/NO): YES